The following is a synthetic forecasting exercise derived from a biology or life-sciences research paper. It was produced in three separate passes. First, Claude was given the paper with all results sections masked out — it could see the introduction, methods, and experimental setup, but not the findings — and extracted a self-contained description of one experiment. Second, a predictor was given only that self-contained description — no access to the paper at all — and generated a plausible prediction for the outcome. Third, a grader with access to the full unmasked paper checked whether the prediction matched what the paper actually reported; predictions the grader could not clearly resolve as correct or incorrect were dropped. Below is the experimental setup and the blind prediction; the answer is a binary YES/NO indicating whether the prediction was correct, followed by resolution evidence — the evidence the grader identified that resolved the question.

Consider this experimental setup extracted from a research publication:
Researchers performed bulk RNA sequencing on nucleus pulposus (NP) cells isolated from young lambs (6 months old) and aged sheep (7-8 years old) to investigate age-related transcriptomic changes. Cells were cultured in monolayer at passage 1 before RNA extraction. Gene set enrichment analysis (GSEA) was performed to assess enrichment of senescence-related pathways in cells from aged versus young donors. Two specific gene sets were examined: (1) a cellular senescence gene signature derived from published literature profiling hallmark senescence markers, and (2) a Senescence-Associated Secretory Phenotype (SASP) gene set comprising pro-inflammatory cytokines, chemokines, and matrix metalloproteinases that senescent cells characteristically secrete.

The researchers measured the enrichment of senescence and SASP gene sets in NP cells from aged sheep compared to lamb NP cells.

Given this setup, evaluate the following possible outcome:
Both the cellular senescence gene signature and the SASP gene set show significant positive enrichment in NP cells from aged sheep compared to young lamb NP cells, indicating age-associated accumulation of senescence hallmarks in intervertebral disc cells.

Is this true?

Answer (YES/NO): NO